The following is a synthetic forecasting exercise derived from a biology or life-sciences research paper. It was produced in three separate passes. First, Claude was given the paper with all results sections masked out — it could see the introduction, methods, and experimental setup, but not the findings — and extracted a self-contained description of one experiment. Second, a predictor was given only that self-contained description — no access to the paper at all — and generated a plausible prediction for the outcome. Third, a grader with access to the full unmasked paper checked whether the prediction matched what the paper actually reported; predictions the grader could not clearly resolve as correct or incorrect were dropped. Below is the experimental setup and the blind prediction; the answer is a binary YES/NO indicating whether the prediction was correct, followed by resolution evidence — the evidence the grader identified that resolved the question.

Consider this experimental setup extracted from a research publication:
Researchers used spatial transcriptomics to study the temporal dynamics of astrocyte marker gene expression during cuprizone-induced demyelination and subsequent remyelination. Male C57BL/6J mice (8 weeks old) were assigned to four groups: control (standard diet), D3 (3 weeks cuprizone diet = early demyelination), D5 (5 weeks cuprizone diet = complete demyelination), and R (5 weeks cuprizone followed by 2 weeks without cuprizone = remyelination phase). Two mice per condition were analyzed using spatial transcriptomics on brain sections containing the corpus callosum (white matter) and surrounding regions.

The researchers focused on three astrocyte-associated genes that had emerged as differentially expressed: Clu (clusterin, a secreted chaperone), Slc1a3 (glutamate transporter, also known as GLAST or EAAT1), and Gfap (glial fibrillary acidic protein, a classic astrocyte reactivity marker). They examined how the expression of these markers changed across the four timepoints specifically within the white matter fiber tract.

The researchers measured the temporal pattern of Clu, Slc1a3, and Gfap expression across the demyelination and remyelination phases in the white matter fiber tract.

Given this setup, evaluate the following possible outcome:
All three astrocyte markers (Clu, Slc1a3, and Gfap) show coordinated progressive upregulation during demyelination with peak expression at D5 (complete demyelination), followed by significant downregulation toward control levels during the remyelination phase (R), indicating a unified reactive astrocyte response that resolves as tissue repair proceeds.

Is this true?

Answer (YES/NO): NO